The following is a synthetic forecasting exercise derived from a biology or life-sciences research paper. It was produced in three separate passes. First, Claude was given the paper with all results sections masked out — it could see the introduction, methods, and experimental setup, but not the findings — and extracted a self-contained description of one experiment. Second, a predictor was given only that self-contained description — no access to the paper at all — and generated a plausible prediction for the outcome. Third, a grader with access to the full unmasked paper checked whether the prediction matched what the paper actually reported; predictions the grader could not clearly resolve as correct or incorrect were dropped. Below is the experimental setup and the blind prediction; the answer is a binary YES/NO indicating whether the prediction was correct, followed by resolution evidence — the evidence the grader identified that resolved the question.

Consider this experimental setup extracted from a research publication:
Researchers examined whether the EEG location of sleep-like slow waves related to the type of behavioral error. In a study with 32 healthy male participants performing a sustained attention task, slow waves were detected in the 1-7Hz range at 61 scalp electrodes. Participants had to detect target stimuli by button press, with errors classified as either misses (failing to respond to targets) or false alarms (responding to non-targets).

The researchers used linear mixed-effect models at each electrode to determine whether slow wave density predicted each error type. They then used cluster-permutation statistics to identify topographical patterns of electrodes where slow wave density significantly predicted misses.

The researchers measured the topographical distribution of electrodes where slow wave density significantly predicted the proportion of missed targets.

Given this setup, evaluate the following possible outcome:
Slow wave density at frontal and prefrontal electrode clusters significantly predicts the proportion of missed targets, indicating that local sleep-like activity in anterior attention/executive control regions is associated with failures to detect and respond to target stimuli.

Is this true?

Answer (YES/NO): NO